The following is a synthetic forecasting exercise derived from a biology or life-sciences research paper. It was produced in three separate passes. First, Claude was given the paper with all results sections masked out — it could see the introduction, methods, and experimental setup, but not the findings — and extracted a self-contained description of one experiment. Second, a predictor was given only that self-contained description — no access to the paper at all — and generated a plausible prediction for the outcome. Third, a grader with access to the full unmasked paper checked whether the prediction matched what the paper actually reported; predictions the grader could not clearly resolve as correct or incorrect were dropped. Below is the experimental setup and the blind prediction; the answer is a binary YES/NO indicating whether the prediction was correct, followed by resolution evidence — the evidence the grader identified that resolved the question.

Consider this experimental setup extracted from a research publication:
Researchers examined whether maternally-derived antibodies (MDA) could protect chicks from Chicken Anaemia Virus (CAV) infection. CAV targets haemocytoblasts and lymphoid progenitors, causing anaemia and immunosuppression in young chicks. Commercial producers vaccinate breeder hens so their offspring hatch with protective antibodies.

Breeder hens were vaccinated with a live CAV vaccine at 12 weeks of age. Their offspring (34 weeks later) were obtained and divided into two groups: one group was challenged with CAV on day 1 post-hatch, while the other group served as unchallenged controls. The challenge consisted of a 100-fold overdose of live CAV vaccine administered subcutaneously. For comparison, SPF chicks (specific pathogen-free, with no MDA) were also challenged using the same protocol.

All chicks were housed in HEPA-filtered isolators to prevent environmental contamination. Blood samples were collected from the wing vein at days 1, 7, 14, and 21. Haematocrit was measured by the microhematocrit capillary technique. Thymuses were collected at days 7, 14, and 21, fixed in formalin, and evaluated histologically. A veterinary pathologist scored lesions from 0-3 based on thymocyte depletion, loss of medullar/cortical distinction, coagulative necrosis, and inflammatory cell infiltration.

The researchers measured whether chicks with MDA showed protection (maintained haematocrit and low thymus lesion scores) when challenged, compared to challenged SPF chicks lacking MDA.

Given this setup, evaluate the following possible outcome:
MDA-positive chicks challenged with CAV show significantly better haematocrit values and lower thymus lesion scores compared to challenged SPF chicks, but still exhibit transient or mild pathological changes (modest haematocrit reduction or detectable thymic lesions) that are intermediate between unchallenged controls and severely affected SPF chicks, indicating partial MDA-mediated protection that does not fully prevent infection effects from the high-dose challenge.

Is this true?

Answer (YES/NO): NO